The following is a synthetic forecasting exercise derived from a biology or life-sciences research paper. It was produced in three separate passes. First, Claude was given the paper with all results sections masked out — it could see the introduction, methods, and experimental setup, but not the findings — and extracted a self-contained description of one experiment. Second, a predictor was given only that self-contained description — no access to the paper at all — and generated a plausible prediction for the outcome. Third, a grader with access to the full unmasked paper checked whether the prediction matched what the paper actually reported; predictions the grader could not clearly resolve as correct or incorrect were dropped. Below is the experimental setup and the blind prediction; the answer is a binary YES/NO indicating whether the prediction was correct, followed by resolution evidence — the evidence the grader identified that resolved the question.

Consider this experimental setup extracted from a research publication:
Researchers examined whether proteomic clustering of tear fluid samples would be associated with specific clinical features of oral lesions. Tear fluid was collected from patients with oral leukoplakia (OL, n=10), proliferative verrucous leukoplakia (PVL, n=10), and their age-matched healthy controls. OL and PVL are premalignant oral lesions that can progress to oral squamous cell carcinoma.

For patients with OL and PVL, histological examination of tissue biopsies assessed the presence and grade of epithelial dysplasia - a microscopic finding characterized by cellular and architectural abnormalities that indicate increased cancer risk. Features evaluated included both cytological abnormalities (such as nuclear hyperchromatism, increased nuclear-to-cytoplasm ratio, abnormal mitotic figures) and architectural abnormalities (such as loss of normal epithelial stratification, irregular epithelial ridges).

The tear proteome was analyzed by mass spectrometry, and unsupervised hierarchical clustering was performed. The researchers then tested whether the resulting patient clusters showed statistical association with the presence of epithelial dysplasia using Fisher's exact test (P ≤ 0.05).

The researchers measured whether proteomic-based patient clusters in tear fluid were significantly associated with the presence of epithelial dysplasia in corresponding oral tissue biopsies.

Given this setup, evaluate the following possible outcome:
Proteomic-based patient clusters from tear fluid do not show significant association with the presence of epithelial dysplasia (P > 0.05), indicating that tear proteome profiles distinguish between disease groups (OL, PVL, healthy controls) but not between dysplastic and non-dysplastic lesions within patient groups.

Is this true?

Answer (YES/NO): NO